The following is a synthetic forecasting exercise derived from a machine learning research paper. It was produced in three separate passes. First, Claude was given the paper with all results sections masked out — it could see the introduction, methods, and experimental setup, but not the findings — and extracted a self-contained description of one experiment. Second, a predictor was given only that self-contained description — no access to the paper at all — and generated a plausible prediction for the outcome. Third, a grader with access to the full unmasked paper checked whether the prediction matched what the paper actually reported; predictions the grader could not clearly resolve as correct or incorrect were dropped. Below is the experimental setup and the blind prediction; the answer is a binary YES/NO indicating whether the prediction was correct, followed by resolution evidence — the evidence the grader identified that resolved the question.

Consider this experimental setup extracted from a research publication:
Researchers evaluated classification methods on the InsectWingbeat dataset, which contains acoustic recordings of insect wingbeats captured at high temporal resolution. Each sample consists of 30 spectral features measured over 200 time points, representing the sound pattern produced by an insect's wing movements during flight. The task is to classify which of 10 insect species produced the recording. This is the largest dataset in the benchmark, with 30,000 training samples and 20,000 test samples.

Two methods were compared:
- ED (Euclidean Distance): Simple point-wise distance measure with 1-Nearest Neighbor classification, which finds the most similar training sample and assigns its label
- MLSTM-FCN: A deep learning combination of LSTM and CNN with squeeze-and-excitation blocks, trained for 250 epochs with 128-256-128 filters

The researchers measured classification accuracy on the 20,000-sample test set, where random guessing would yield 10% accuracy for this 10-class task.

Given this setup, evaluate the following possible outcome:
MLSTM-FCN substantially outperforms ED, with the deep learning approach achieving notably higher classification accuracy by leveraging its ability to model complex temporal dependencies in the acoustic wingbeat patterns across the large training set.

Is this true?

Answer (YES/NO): NO